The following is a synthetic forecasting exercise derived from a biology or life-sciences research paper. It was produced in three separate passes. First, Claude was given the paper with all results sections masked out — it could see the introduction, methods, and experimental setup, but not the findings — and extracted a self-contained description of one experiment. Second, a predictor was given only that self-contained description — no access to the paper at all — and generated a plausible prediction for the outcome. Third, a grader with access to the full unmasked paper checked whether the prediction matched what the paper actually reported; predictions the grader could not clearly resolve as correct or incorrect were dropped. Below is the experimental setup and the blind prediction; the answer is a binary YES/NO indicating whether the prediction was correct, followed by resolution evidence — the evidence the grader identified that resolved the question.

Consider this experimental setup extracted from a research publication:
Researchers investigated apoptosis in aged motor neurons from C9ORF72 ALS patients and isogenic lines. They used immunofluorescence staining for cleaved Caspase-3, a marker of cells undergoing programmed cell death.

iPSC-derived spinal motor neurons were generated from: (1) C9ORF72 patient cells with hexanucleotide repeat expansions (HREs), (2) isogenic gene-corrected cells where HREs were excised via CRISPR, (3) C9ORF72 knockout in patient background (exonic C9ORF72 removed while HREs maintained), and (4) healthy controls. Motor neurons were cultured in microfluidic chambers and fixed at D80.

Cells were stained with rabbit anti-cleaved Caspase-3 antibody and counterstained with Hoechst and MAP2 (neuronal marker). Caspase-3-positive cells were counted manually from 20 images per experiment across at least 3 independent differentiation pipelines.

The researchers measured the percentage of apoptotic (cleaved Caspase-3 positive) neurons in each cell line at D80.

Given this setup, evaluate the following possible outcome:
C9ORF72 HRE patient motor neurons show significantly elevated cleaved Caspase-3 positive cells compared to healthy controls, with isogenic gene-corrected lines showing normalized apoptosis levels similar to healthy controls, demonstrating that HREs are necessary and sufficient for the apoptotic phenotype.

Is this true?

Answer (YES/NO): NO